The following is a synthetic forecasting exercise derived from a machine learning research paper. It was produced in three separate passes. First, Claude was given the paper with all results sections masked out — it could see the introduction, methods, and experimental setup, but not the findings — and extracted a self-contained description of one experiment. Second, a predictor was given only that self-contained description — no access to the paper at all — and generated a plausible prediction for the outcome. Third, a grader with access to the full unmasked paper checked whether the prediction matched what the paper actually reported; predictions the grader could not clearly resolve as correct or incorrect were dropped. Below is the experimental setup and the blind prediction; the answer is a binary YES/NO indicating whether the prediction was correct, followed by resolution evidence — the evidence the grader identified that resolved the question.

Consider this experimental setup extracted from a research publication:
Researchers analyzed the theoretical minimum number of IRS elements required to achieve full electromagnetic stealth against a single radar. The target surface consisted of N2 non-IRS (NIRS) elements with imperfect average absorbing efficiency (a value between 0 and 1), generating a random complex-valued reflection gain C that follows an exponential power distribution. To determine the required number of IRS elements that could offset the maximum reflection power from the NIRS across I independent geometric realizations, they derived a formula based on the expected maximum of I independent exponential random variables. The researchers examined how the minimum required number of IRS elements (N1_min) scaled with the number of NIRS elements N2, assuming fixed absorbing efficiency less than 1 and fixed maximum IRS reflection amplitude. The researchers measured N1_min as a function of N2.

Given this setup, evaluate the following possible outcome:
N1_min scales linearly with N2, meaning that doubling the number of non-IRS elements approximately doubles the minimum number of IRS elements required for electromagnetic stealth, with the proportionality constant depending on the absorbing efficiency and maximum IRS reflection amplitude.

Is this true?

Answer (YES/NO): NO